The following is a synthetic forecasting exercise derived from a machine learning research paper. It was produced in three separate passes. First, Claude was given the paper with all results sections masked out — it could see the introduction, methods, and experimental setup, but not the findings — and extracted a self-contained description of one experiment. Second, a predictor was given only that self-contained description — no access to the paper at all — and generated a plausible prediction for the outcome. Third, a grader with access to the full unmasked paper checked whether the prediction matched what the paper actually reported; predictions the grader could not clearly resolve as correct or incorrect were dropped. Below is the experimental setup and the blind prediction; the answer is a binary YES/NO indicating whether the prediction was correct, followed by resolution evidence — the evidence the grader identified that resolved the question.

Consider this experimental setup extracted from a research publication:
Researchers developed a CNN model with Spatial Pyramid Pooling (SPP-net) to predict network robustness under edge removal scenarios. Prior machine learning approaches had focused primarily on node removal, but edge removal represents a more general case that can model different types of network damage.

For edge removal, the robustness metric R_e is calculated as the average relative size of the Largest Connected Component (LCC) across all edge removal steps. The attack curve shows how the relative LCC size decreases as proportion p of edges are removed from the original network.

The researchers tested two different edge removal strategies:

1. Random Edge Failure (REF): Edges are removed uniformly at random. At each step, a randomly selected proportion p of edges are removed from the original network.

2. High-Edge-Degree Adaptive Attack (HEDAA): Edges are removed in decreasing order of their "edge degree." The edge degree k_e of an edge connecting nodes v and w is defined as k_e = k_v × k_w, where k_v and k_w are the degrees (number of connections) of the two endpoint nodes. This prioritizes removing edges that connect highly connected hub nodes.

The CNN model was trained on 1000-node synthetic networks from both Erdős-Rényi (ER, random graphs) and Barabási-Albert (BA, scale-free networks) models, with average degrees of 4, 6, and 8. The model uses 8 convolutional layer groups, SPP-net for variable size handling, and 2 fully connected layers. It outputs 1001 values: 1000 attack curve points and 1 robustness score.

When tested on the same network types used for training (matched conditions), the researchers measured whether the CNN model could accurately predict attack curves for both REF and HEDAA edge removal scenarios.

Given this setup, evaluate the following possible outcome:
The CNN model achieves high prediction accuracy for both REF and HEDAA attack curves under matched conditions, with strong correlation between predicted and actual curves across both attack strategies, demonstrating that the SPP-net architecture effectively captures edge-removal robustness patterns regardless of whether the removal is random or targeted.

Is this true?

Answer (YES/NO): NO